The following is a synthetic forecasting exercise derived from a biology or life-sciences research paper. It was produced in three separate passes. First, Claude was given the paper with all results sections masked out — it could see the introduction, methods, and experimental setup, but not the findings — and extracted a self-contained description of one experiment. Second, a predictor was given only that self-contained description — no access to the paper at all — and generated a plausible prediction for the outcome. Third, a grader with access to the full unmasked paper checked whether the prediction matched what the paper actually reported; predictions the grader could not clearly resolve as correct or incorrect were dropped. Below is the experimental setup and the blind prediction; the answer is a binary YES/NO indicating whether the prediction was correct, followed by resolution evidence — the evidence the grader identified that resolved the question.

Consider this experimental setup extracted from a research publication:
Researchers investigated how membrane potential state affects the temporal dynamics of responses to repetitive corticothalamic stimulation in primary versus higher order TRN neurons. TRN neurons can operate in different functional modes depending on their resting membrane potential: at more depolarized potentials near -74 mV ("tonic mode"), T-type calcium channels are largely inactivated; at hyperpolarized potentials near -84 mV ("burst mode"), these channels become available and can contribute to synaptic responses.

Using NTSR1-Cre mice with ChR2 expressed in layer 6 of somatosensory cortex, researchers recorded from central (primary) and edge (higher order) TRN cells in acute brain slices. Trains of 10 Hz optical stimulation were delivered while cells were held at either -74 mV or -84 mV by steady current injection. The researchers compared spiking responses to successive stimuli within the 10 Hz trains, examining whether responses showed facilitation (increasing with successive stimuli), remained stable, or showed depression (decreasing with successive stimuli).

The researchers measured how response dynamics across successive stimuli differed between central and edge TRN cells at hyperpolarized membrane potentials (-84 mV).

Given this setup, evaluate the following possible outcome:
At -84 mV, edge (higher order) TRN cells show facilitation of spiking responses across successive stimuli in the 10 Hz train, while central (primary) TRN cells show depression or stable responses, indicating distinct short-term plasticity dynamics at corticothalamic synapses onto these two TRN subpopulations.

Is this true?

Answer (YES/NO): NO